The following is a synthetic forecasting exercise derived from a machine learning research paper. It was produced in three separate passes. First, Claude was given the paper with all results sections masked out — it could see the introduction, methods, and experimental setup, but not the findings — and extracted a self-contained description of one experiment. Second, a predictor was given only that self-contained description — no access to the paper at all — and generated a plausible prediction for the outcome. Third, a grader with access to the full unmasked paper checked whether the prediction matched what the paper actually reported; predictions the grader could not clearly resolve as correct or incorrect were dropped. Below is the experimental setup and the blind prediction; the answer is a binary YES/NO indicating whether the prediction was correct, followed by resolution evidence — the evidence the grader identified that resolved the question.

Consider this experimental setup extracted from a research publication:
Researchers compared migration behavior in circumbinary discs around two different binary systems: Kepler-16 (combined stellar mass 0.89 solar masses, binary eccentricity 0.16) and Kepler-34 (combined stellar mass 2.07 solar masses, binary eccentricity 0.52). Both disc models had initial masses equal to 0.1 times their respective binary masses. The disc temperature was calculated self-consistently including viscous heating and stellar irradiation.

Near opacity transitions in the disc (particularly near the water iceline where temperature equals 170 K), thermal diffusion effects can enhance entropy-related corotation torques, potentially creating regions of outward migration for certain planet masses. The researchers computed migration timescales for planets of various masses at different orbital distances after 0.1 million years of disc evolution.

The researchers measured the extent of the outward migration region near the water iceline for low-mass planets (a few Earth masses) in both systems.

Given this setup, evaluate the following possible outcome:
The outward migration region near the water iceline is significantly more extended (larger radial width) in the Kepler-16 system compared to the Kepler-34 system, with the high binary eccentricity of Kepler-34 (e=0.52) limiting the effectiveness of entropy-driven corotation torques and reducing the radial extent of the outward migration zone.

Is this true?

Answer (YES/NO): NO